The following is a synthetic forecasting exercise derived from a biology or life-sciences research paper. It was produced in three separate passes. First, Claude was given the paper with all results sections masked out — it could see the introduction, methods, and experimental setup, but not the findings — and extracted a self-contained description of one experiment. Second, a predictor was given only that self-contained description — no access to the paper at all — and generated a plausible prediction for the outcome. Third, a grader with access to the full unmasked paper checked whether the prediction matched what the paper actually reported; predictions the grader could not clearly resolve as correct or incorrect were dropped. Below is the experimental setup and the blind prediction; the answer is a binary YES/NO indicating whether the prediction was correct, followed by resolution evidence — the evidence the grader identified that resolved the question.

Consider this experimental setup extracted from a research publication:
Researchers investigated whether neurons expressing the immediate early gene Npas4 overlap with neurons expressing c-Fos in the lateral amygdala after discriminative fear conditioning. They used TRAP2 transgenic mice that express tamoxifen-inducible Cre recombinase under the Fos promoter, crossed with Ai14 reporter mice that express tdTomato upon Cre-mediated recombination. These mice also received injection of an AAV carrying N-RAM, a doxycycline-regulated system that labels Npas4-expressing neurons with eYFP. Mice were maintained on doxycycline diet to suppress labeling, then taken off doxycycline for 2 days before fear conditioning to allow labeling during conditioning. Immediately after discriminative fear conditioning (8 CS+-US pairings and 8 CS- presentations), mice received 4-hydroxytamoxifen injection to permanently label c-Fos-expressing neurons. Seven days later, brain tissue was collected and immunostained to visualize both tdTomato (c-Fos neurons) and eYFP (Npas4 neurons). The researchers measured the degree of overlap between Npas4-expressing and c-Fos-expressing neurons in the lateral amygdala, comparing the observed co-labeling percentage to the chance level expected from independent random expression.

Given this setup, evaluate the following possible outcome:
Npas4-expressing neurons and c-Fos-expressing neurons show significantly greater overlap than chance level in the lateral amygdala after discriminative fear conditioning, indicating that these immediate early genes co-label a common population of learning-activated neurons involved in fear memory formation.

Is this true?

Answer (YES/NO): NO